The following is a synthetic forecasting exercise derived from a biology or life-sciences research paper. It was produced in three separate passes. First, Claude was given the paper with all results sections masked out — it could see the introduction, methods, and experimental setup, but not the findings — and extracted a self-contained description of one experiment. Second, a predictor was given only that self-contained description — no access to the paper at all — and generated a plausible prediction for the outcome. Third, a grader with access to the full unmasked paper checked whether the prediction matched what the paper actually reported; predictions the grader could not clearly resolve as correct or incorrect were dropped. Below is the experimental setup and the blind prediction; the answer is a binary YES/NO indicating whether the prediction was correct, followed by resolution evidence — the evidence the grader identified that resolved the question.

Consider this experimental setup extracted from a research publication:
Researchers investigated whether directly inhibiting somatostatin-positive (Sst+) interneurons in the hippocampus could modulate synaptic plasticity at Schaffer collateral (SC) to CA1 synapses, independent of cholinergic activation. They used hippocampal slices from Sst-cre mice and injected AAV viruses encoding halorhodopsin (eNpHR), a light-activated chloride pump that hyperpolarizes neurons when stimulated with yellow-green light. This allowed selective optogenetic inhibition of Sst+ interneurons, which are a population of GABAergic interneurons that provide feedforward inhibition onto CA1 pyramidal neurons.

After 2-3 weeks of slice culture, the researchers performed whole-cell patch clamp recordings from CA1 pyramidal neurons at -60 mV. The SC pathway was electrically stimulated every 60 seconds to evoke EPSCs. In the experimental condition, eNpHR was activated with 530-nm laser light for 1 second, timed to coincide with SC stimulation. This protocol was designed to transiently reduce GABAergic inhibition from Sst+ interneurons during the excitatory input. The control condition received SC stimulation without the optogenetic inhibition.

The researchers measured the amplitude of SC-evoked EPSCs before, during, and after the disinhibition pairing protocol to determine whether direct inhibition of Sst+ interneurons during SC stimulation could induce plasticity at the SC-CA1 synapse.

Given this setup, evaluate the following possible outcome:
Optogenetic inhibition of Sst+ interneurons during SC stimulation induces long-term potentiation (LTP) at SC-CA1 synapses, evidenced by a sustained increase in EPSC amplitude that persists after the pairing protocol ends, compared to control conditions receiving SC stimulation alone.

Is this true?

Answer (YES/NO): YES